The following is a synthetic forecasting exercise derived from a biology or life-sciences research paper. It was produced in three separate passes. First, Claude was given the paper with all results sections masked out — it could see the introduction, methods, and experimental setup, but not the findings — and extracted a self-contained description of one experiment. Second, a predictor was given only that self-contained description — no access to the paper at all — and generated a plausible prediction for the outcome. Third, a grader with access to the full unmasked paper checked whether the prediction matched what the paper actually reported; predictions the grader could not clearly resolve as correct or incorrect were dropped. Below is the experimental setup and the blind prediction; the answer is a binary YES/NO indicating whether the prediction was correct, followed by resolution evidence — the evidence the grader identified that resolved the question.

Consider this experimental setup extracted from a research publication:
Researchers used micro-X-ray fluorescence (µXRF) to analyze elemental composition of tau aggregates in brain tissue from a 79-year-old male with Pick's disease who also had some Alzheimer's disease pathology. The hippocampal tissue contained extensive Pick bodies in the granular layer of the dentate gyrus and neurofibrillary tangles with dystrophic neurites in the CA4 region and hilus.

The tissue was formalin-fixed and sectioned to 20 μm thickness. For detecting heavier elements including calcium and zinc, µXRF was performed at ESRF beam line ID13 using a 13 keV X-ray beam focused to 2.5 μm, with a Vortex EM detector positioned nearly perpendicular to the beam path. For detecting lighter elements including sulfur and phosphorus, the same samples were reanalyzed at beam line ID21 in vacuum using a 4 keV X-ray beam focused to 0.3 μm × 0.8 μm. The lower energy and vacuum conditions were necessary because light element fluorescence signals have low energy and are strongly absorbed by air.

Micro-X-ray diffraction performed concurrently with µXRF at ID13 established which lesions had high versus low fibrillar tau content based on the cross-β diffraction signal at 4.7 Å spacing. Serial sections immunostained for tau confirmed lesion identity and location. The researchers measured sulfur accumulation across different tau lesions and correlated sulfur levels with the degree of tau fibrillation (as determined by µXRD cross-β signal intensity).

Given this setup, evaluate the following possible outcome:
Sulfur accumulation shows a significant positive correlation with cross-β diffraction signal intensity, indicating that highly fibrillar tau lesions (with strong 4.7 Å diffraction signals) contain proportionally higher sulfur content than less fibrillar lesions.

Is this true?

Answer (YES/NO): YES